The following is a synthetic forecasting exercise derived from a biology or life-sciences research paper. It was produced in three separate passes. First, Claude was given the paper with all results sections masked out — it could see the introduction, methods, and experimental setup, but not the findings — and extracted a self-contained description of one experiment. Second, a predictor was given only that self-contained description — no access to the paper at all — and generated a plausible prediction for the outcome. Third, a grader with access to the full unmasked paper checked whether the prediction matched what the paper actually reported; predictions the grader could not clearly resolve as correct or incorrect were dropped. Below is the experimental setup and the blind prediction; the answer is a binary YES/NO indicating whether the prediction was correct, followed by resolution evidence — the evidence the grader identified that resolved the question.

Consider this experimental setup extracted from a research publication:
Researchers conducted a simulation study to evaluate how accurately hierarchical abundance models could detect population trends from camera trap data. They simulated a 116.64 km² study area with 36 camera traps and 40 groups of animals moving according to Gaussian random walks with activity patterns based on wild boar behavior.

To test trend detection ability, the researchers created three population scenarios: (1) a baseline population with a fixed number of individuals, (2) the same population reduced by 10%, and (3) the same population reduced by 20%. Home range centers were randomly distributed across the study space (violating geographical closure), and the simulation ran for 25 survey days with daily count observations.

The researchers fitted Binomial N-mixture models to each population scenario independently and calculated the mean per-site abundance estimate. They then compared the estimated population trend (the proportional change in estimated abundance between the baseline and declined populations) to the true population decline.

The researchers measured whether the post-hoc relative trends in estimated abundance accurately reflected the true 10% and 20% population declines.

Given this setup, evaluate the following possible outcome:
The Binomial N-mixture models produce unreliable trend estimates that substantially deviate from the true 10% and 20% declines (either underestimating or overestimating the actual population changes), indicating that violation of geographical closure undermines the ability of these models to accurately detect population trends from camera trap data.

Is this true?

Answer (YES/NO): YES